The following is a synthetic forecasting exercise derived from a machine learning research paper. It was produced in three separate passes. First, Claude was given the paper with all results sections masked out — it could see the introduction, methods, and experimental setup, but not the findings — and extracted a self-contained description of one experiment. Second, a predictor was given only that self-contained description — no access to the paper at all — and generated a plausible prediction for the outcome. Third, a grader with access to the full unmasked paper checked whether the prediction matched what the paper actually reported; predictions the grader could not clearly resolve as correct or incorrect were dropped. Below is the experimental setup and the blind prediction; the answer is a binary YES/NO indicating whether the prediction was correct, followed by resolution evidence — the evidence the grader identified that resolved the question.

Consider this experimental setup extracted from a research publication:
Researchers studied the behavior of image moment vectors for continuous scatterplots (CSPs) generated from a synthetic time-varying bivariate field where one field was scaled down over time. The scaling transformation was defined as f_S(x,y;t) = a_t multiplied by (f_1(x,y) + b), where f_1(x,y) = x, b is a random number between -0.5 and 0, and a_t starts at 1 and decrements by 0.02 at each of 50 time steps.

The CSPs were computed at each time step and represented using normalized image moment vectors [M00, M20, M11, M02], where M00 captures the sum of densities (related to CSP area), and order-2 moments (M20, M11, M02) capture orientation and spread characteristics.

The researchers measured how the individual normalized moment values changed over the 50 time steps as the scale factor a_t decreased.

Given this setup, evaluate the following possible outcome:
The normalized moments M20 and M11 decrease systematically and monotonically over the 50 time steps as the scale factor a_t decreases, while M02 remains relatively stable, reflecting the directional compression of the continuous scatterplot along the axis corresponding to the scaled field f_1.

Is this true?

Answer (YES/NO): NO